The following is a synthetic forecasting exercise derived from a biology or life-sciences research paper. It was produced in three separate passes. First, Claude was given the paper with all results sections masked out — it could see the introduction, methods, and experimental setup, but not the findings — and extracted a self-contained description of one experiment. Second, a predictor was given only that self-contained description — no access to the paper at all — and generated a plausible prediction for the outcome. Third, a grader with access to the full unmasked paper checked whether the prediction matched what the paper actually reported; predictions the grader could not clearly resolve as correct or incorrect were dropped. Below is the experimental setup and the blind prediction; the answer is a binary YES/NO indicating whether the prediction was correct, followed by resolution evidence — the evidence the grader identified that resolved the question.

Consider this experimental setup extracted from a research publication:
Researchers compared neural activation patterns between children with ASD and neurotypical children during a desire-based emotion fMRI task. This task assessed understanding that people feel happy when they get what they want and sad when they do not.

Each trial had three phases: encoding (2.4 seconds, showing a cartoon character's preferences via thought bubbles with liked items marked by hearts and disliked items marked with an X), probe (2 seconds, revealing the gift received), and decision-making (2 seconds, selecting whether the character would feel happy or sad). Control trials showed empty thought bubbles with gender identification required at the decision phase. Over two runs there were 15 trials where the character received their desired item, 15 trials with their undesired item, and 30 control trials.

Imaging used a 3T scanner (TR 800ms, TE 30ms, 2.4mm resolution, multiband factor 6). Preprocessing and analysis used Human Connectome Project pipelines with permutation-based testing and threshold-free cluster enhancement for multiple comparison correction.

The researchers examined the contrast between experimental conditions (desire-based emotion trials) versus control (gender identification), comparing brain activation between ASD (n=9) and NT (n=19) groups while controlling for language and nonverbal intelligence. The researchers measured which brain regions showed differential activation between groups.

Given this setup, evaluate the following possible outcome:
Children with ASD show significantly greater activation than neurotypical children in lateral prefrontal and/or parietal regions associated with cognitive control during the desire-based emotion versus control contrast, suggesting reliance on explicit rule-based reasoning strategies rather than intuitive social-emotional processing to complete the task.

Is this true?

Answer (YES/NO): NO